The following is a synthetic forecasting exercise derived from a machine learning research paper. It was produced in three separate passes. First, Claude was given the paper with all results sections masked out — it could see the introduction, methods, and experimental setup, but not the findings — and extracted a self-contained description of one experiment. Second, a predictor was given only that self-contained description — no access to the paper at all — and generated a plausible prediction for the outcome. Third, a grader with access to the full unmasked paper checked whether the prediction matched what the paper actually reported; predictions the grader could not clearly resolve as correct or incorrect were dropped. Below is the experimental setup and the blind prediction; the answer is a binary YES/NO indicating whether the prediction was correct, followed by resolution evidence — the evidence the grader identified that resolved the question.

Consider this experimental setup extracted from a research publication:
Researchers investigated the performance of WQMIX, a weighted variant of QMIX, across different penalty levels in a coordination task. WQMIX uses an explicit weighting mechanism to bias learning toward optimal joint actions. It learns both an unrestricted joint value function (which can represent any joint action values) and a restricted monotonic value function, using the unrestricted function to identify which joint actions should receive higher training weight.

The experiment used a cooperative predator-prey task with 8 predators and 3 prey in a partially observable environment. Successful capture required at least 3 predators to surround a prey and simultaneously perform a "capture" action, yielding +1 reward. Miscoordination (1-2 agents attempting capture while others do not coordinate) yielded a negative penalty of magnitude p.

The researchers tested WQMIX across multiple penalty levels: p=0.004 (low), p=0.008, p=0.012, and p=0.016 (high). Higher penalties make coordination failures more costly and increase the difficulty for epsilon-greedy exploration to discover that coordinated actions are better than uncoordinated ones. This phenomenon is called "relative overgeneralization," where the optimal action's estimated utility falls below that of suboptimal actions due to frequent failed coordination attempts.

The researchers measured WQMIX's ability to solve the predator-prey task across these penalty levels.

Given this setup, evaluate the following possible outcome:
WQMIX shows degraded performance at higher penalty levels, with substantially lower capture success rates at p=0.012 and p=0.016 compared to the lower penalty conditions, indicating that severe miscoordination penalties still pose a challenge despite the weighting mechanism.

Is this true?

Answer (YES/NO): YES